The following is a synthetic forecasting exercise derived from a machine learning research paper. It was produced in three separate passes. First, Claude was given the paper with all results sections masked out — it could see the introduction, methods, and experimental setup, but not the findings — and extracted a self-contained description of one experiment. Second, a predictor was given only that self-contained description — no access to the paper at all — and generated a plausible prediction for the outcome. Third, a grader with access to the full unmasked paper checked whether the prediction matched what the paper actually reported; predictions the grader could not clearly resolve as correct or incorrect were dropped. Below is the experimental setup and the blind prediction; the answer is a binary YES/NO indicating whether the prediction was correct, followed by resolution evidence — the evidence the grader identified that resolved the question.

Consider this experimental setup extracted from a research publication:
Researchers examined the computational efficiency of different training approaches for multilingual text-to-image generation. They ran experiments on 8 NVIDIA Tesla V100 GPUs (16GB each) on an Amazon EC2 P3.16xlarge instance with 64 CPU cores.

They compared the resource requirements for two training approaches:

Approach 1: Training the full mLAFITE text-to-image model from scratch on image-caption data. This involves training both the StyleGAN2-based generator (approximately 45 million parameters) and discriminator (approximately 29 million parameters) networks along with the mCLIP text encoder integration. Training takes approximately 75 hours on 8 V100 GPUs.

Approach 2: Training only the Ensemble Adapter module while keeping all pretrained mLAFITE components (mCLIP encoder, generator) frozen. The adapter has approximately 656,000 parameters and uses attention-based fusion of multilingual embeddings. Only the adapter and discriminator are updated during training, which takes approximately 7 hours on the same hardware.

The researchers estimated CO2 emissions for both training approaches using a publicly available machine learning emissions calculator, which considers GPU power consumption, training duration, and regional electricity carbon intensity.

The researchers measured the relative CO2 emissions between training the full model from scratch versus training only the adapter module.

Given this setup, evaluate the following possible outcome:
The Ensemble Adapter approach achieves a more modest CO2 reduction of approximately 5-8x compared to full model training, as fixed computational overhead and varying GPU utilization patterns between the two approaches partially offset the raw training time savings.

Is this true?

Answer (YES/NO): NO